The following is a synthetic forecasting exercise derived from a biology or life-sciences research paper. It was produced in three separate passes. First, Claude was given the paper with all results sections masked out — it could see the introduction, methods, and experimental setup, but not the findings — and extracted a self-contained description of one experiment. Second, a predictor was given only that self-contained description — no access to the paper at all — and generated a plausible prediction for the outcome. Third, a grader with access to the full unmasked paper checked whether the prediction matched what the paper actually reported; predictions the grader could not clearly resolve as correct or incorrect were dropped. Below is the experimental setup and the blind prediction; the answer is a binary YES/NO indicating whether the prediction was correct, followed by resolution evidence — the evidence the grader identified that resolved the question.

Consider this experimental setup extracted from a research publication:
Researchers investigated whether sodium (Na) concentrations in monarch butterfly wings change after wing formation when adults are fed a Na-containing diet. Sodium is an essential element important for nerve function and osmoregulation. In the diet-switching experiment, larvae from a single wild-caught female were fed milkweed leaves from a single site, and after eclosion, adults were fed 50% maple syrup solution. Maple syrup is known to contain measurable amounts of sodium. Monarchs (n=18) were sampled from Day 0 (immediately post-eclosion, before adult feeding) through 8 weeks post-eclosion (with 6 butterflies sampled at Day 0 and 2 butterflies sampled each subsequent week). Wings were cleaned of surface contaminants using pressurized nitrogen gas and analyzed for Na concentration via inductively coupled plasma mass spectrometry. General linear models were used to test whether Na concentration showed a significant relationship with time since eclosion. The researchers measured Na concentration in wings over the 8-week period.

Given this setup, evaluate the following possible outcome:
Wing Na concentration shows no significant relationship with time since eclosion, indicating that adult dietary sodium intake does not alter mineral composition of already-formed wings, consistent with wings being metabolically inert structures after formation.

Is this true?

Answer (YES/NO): NO